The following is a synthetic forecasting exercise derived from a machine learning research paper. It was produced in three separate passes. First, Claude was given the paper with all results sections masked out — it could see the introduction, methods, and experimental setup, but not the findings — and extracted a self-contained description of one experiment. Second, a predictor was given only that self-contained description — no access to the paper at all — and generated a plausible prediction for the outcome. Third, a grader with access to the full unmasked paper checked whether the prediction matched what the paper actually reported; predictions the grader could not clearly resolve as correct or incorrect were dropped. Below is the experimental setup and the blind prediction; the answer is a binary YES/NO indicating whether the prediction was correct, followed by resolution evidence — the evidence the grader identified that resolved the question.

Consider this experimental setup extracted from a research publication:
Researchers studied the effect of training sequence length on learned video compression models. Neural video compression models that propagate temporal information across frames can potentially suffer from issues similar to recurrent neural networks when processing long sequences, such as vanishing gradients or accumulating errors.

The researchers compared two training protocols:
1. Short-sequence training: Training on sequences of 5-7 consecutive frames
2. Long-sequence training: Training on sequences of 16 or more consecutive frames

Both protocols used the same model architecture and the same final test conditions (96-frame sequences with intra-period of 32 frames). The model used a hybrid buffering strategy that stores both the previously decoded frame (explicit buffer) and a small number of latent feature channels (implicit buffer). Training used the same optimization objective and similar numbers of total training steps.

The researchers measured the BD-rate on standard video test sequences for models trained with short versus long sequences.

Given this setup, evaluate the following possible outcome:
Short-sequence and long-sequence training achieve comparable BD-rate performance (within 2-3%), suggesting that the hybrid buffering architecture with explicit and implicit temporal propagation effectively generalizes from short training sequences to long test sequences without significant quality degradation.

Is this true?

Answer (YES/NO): NO